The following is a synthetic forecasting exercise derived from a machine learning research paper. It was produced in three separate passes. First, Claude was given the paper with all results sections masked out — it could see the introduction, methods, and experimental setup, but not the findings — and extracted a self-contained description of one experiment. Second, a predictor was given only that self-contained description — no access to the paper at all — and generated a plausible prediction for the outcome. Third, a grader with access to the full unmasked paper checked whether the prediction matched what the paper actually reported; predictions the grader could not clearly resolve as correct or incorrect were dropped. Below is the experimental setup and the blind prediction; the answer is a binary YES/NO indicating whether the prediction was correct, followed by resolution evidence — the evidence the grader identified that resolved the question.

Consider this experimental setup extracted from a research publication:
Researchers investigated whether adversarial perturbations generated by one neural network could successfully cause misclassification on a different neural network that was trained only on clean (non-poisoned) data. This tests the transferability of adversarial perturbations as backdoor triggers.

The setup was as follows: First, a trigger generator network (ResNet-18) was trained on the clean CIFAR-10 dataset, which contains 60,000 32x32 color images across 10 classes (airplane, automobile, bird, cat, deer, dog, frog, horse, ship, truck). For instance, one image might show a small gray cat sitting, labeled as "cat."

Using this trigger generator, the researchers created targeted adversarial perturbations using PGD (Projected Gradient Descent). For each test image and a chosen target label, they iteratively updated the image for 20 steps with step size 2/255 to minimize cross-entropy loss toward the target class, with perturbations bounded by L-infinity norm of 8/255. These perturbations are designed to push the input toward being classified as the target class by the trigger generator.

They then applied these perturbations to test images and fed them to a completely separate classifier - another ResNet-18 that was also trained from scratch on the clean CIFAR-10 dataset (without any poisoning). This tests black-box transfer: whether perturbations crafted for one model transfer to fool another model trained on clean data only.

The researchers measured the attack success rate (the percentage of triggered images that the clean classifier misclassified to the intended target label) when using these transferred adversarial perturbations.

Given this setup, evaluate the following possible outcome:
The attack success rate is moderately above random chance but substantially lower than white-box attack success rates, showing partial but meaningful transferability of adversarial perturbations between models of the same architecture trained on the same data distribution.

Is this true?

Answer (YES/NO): NO